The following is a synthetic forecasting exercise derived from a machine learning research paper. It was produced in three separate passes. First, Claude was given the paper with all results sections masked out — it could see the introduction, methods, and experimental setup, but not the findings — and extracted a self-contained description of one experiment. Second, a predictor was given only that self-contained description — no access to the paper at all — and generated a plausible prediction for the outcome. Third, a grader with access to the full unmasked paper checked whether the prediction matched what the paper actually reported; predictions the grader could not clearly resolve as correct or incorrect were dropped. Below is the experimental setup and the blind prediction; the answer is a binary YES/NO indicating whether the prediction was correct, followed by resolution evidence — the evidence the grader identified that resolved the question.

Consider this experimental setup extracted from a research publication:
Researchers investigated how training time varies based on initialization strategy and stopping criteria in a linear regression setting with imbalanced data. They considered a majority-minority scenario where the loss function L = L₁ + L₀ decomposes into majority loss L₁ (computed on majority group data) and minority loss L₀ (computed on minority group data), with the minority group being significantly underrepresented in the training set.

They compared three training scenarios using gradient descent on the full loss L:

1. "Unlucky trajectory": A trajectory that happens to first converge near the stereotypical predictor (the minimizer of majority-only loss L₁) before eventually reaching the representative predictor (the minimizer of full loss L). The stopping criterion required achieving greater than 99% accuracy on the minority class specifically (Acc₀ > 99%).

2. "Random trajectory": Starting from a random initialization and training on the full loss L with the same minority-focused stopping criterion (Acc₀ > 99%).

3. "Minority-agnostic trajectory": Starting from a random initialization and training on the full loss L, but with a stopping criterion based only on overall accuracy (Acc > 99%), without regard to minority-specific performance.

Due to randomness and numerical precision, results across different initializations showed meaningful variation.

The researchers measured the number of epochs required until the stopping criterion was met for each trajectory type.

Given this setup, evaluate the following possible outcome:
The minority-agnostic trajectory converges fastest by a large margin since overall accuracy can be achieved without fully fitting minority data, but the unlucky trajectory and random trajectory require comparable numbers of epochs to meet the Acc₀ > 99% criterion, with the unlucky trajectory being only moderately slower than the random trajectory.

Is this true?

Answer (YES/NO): NO